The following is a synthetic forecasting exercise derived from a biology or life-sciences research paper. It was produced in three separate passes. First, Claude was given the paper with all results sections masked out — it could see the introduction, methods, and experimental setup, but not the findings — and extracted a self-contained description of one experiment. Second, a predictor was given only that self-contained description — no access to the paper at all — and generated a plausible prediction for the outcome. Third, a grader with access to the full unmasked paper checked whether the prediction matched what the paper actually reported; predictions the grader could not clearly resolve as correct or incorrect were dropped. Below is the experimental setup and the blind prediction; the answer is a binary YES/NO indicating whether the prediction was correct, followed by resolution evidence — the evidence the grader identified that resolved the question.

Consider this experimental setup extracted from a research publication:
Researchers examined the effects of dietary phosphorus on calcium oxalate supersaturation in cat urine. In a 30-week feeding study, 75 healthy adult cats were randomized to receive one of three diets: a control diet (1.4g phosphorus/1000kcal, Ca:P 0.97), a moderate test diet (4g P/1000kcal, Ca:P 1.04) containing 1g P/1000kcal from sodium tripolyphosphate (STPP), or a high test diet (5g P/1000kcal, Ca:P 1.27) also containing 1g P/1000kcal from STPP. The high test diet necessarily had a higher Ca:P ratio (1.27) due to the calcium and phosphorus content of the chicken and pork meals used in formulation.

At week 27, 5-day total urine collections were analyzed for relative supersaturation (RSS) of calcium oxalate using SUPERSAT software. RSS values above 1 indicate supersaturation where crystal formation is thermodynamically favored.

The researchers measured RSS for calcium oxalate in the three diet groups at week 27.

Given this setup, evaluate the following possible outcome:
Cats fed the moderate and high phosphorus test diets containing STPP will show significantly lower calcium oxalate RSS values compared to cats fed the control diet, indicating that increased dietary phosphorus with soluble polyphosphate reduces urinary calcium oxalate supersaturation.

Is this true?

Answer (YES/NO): NO